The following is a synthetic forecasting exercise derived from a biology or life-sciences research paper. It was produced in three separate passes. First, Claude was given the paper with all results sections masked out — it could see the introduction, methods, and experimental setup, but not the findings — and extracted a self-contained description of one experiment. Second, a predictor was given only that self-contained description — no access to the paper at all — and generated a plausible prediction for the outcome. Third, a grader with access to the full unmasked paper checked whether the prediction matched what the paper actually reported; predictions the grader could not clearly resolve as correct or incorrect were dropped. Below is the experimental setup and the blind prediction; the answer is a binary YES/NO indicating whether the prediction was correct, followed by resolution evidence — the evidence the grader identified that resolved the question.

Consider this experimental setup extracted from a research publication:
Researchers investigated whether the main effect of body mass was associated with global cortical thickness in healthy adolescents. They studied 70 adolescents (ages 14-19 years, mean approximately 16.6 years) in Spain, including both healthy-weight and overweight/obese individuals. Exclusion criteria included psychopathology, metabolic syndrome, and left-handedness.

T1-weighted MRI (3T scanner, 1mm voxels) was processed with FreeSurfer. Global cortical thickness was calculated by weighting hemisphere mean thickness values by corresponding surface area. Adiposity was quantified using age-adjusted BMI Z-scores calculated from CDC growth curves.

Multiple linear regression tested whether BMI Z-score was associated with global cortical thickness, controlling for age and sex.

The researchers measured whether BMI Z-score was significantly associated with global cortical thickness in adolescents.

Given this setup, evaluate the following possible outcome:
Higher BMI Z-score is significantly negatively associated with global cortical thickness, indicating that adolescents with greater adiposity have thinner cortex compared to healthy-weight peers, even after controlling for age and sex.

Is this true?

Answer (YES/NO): NO